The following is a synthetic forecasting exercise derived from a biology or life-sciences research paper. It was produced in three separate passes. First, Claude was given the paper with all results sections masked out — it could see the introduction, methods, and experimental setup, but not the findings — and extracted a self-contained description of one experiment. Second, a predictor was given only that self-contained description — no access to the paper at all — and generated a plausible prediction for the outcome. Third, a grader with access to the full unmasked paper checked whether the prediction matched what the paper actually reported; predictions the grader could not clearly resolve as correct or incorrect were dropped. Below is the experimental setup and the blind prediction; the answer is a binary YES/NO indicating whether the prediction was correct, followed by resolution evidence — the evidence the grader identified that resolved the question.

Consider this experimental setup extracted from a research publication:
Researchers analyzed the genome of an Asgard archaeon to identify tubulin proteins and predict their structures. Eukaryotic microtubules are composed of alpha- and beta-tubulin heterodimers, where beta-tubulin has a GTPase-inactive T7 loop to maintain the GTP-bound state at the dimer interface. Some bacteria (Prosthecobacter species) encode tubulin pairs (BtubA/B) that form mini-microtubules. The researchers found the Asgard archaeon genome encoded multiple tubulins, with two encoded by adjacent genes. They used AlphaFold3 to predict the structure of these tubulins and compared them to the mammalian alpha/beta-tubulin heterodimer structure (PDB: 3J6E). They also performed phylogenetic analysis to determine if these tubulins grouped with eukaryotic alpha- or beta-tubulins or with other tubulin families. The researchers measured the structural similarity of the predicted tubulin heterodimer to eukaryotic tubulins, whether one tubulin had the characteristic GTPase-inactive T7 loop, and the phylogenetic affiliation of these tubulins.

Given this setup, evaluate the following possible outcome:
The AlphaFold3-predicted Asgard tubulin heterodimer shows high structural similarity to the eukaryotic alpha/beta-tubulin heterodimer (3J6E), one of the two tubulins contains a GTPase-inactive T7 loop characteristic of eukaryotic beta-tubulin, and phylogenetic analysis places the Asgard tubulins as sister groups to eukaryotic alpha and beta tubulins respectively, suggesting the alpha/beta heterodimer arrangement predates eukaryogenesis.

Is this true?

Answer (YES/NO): NO